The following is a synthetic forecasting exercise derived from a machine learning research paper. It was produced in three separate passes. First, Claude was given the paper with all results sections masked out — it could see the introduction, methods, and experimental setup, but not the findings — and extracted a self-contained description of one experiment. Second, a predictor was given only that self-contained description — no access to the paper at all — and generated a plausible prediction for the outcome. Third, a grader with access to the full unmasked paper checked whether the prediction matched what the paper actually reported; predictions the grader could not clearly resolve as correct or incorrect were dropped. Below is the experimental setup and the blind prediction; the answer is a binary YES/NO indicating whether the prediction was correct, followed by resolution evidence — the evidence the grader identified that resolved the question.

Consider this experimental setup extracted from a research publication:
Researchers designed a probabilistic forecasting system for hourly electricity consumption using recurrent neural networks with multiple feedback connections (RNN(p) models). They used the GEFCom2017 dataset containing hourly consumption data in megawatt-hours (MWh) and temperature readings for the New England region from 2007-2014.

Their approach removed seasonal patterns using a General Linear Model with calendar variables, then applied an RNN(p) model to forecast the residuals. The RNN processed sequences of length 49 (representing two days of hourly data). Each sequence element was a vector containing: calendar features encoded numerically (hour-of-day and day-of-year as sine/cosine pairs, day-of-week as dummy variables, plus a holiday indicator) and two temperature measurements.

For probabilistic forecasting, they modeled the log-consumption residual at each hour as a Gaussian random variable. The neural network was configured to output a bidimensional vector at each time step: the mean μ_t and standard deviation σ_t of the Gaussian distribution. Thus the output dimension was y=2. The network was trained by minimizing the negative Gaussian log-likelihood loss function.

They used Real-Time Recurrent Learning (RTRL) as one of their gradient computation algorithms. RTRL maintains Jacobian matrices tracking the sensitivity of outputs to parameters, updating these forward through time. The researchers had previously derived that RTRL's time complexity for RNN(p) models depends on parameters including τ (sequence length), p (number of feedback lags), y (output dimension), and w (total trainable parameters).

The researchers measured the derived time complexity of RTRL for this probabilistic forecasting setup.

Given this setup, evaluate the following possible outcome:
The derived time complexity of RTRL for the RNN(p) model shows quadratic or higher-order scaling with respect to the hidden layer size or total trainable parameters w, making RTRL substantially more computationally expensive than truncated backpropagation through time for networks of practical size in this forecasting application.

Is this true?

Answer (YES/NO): NO